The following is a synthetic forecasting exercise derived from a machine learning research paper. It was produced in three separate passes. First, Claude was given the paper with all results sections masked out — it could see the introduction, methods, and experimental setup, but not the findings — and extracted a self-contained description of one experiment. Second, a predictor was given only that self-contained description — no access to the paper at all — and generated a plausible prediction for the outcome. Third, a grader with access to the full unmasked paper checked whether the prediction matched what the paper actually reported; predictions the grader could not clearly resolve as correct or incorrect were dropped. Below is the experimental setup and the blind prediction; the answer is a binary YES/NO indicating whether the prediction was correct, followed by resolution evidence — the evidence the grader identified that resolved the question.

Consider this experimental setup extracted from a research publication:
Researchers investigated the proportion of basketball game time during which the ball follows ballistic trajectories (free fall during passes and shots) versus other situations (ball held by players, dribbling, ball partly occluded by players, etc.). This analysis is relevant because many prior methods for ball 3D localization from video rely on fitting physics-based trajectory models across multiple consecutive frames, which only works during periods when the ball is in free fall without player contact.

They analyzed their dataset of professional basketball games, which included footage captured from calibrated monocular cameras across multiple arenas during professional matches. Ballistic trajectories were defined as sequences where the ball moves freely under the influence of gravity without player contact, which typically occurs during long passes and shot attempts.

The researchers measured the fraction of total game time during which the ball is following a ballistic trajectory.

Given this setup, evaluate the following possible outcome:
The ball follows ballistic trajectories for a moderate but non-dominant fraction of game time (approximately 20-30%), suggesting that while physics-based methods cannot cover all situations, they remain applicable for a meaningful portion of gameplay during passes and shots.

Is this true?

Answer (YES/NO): NO